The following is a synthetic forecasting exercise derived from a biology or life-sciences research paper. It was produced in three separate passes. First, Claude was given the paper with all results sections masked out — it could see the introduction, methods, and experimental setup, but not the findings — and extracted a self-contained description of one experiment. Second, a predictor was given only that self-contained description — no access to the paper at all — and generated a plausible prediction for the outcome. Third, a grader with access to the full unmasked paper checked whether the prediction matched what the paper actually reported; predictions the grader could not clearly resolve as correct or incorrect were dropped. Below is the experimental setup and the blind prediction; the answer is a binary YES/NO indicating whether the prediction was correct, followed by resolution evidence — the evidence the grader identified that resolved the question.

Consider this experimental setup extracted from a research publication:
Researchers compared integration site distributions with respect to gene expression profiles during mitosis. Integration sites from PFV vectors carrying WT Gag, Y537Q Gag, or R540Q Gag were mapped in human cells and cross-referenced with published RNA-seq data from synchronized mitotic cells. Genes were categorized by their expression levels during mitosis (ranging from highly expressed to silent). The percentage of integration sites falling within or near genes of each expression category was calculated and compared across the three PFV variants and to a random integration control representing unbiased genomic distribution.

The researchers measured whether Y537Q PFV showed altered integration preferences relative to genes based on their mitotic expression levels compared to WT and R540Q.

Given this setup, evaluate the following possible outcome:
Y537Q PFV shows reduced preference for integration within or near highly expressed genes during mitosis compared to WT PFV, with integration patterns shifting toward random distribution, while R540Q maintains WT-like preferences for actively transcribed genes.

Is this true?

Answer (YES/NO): NO